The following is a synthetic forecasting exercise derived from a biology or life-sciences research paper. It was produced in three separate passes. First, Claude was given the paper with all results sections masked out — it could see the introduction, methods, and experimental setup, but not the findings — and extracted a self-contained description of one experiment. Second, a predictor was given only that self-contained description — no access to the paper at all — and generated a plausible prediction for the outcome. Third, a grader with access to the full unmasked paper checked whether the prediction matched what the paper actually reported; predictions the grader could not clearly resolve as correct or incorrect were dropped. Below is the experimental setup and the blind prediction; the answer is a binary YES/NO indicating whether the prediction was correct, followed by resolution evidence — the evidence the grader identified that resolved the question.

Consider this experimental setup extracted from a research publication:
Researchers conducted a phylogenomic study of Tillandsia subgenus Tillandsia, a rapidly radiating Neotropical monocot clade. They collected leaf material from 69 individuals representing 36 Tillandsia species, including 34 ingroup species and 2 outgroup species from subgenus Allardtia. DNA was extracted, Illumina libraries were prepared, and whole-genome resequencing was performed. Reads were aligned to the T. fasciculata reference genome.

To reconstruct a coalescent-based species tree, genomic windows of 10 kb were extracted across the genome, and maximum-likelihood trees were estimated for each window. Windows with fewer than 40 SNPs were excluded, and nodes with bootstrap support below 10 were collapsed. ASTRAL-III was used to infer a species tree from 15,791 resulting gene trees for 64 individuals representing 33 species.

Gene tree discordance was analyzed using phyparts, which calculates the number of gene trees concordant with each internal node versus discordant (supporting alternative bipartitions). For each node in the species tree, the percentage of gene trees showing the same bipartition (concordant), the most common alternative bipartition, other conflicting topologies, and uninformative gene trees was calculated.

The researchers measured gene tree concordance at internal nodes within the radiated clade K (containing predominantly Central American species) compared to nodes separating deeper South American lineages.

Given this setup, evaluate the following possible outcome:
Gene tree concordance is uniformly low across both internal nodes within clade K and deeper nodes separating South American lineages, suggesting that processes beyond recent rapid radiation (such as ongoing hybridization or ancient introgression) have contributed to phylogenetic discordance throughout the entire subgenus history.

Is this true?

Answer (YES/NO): YES